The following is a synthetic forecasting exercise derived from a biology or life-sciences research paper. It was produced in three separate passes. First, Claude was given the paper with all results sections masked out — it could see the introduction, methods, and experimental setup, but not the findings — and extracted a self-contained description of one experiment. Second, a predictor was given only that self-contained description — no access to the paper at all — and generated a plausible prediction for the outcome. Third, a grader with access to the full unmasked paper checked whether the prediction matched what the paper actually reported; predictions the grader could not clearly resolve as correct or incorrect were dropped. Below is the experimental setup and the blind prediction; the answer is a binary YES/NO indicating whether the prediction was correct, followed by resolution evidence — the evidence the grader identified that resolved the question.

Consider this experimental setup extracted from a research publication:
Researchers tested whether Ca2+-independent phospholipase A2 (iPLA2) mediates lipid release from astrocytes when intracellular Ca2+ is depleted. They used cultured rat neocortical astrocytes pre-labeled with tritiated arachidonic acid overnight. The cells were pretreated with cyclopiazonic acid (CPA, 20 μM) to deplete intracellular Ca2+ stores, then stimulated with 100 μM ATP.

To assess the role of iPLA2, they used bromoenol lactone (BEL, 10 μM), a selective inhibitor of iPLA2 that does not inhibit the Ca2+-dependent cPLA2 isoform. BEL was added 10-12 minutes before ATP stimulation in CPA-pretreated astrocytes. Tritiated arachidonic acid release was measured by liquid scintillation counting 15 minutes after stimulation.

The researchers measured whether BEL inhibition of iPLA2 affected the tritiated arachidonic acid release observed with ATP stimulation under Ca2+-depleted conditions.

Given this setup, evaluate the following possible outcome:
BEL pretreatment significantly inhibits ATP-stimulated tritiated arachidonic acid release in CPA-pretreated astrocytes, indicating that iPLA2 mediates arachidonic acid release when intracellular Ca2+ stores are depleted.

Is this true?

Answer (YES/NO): YES